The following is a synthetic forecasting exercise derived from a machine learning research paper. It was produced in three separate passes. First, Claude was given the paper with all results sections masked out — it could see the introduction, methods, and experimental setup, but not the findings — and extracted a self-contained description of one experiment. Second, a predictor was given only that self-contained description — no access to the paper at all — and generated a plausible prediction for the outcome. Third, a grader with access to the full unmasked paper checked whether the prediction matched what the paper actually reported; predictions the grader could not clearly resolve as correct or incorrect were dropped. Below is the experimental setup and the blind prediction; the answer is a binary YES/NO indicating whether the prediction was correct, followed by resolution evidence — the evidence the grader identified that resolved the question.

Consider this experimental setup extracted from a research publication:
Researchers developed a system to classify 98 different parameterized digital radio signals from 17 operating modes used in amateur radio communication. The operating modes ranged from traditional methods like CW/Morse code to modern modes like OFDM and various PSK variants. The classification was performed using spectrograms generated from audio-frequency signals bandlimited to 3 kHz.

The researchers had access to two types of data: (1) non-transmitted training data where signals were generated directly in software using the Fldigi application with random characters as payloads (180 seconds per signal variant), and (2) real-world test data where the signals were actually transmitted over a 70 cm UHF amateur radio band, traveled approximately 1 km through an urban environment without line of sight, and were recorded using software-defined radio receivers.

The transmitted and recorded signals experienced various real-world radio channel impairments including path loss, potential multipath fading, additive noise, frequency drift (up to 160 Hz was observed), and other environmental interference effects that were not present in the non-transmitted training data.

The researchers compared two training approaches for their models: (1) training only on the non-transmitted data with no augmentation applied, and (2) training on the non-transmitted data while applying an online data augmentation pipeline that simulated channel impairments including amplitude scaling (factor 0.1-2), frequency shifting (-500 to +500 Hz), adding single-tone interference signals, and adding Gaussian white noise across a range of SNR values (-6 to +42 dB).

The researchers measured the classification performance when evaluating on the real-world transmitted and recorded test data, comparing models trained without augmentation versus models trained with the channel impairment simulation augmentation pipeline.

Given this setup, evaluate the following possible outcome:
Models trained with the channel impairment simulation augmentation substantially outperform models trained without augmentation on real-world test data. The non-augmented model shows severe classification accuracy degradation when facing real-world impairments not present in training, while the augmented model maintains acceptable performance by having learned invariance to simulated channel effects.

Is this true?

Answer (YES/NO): YES